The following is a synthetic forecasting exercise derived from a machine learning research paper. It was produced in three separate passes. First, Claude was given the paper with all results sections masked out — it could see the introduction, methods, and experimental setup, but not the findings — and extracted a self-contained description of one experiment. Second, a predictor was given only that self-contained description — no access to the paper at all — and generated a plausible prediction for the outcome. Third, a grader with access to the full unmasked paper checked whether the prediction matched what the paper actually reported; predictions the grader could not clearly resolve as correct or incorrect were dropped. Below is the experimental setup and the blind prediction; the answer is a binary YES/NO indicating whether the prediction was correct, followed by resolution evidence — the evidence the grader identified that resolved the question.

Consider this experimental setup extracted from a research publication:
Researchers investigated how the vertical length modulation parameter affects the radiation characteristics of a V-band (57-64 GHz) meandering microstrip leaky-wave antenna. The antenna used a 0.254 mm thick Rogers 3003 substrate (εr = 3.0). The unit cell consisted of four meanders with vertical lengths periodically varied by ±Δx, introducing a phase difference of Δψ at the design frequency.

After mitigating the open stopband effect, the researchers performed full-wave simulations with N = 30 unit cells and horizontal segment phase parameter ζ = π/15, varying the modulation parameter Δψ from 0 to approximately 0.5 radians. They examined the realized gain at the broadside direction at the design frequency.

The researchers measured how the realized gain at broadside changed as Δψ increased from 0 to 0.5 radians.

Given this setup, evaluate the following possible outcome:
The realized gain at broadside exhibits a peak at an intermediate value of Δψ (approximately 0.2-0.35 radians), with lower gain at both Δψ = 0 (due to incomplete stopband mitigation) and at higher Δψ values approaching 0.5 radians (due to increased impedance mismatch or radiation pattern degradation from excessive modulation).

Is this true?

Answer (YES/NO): NO